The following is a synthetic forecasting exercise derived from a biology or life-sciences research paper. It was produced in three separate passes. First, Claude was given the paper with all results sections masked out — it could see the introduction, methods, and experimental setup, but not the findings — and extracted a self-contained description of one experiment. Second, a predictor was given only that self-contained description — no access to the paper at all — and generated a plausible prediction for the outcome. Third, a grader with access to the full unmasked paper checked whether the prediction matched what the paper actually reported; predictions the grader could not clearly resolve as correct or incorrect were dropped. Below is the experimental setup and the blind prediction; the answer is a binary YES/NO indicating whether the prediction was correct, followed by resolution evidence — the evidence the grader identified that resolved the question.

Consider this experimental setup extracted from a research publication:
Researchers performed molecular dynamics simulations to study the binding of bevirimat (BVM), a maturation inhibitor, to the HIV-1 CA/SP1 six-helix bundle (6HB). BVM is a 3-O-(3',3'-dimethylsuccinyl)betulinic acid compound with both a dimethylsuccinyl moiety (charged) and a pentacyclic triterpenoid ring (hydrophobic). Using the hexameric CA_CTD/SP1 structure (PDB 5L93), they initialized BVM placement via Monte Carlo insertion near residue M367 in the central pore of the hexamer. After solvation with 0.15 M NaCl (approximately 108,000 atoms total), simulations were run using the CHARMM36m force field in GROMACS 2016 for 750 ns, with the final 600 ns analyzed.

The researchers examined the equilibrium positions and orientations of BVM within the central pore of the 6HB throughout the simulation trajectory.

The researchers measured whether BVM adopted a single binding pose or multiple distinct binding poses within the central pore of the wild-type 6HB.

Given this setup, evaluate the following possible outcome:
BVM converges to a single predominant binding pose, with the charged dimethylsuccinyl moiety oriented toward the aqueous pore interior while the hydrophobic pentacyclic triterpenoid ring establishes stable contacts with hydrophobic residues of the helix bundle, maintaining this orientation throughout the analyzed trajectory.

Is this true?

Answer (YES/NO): NO